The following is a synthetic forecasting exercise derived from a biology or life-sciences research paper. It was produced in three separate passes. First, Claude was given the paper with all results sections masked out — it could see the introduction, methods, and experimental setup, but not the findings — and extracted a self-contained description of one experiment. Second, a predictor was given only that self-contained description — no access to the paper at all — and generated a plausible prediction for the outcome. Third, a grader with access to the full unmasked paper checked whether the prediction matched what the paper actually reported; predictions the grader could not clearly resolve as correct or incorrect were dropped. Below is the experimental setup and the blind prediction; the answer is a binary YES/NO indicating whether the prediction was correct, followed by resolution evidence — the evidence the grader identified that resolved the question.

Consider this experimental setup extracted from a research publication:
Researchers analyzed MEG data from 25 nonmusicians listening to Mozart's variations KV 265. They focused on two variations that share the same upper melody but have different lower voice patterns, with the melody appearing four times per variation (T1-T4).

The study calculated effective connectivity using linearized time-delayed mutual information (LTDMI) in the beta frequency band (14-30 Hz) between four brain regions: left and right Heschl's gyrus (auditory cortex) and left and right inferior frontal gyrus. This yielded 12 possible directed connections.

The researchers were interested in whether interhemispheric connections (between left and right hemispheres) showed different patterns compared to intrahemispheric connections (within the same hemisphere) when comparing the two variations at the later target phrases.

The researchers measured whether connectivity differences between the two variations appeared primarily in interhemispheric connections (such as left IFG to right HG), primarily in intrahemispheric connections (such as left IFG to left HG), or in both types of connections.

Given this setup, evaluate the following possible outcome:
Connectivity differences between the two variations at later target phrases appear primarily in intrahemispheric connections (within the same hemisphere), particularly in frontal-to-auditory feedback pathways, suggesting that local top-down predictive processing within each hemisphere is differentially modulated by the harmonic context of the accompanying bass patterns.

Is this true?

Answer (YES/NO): NO